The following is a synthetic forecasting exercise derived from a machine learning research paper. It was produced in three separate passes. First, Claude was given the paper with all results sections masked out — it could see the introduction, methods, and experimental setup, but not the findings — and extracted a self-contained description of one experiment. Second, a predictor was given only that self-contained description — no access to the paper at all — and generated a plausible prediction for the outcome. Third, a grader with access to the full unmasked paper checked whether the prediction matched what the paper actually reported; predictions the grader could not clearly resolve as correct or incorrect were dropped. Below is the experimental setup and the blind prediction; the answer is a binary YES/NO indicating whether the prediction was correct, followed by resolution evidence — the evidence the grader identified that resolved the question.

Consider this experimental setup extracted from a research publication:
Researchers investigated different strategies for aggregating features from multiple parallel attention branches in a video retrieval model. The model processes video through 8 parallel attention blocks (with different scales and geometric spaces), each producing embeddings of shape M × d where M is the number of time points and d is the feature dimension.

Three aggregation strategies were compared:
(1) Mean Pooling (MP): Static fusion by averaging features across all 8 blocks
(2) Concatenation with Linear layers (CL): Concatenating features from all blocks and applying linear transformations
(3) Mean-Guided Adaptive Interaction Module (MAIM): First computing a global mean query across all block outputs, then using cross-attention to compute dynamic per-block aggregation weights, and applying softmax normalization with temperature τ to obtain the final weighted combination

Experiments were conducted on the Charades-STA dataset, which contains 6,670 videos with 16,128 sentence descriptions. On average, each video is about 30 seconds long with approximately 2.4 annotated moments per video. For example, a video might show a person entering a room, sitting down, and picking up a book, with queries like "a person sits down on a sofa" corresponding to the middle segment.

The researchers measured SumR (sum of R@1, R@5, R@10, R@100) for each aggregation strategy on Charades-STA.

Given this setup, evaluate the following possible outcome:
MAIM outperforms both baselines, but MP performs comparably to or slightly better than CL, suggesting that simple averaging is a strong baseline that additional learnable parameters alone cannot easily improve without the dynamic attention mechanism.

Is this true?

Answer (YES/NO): NO